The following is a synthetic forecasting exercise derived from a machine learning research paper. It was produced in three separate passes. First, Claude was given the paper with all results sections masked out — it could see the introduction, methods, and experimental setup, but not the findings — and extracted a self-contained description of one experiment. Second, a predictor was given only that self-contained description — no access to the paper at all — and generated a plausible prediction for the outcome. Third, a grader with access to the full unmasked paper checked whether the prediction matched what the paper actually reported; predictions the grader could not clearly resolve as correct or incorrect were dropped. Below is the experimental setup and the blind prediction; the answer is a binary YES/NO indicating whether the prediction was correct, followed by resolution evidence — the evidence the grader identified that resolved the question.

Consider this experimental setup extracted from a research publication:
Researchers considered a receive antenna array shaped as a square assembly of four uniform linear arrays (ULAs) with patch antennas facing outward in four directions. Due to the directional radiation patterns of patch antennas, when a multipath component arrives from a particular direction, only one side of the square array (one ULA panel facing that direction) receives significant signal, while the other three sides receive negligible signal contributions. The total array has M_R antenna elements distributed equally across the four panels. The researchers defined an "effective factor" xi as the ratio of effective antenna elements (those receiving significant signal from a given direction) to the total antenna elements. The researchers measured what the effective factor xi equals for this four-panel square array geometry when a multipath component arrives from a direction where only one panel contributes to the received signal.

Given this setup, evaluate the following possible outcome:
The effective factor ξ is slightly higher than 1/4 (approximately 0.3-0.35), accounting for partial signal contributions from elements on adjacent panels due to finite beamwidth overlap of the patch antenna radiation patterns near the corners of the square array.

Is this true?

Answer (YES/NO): NO